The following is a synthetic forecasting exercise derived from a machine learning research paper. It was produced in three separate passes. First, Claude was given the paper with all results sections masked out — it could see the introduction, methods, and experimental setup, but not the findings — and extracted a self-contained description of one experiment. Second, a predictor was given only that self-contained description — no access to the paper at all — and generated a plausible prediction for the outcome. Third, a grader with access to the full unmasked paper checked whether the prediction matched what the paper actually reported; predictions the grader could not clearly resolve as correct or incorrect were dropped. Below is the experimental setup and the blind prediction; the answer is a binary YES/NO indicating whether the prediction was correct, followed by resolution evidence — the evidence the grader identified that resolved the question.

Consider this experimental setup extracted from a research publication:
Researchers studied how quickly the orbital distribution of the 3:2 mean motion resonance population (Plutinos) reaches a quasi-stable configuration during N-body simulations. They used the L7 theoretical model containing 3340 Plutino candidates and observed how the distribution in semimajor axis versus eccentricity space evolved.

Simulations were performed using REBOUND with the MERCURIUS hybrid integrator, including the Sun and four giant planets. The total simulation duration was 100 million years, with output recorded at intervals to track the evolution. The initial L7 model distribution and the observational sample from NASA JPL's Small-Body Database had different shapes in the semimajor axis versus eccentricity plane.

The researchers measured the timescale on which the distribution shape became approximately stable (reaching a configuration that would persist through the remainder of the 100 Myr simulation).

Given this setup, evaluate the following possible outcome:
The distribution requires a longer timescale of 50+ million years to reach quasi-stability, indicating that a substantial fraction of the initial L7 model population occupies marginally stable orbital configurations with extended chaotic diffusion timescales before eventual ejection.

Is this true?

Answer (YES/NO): NO